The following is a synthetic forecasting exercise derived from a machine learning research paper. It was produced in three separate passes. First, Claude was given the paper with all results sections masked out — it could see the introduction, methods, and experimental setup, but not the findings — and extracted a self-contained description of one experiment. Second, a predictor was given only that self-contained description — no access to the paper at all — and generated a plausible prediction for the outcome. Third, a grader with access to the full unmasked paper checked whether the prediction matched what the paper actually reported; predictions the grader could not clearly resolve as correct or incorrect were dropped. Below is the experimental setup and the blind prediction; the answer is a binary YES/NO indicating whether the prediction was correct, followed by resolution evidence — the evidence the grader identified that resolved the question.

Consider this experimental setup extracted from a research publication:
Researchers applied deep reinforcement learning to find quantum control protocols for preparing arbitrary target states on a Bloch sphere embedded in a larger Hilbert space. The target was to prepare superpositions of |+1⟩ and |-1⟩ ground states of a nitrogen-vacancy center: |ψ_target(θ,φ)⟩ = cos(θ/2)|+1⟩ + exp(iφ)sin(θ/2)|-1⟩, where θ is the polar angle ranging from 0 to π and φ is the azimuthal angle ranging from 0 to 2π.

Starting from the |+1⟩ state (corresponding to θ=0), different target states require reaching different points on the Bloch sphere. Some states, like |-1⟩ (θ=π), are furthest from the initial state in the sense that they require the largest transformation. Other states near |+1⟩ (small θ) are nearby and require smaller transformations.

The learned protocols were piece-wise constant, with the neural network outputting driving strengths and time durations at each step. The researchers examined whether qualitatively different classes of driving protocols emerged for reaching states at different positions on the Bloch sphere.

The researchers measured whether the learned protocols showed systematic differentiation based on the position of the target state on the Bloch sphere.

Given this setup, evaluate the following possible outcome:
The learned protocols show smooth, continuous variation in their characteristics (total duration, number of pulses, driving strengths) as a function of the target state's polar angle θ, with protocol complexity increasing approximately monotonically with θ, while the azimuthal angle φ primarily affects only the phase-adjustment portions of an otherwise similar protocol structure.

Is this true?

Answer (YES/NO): NO